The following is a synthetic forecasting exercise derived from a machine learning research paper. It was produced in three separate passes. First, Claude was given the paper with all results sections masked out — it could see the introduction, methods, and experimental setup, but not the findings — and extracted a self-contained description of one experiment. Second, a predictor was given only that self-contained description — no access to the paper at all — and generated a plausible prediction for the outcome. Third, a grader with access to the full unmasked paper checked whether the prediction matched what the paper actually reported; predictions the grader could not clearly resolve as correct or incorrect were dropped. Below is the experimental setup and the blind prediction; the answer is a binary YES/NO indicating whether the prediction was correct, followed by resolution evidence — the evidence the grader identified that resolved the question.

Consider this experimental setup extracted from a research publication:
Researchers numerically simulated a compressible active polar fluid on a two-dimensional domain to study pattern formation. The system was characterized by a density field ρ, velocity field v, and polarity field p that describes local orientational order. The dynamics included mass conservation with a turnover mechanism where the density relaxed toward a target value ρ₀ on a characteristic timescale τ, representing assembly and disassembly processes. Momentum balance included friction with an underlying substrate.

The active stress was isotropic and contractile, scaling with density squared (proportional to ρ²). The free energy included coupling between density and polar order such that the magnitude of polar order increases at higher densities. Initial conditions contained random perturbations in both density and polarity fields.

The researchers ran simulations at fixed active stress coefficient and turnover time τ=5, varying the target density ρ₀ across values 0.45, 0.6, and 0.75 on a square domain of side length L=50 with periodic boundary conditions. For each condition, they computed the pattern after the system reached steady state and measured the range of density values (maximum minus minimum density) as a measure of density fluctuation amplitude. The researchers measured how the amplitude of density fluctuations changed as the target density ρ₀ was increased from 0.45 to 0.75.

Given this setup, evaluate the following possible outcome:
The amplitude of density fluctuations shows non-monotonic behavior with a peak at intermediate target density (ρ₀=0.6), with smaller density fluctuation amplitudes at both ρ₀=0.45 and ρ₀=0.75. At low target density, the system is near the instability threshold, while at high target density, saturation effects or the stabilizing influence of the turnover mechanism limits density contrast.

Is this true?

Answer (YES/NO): NO